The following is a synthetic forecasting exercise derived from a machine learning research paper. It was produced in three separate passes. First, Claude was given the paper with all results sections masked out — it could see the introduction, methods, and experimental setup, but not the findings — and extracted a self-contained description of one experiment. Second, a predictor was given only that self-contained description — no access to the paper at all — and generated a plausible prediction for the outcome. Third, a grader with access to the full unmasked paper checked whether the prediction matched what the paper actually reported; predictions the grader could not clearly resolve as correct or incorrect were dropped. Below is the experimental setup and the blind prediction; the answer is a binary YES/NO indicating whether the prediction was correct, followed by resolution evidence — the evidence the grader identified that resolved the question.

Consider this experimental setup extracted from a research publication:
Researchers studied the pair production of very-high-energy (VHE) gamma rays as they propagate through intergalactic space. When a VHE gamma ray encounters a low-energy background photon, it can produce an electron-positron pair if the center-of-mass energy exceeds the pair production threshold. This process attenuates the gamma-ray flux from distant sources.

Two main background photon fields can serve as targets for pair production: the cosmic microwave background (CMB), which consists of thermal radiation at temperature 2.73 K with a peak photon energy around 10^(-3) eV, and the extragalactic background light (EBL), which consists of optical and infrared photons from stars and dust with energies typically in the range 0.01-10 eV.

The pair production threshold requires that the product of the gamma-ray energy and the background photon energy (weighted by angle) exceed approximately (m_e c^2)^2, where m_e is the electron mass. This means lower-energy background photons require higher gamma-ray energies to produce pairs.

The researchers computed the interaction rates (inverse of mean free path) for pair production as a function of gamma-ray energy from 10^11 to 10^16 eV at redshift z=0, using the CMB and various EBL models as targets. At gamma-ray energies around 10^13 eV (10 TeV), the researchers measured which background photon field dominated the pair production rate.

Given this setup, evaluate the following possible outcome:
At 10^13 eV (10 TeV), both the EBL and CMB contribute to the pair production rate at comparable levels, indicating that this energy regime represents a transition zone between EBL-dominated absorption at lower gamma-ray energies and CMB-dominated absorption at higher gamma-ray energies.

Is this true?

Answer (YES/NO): NO